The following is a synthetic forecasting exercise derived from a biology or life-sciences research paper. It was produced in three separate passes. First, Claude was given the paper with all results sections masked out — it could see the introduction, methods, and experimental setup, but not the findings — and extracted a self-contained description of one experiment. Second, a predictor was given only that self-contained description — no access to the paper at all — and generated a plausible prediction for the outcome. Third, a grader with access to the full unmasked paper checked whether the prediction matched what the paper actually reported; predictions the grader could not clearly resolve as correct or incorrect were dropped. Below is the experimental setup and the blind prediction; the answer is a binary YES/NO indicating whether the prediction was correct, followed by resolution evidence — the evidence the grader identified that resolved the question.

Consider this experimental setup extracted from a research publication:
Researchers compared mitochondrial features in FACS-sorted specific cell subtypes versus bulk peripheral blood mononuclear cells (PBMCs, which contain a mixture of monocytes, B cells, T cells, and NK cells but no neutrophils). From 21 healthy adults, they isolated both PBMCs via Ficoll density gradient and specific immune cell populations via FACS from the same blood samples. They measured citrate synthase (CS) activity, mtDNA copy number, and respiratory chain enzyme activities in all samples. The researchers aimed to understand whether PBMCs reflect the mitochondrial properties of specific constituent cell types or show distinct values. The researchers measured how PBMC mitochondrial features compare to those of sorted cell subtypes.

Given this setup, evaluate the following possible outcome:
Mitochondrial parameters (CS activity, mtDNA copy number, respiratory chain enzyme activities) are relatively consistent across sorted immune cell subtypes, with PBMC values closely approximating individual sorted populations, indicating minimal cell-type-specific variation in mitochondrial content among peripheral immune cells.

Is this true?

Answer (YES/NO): NO